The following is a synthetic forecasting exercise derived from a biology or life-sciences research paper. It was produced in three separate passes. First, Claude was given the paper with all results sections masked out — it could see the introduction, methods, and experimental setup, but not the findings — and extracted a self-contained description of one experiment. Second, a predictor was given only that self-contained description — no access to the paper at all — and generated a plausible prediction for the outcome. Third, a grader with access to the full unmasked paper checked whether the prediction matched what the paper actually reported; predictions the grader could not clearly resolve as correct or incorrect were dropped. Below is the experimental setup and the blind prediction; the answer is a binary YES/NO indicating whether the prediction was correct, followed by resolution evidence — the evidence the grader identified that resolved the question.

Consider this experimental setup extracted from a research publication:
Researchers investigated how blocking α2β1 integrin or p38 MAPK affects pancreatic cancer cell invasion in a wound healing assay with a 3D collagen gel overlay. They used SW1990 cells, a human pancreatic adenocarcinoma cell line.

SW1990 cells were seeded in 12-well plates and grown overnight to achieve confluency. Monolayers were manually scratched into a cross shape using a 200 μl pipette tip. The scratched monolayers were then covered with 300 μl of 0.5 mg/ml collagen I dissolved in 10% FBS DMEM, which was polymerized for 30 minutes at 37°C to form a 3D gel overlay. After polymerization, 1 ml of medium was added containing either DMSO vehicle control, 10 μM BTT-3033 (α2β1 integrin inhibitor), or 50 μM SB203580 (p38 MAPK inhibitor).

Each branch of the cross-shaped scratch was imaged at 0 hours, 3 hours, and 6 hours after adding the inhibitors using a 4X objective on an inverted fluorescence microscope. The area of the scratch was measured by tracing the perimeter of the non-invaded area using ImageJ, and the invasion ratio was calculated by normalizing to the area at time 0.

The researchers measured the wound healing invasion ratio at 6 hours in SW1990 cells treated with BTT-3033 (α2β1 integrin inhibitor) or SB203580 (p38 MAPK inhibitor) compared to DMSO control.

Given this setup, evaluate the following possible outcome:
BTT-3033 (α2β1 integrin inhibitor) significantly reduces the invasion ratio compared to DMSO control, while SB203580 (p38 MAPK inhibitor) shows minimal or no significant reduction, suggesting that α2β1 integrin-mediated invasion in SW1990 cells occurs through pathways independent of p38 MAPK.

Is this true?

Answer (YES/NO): NO